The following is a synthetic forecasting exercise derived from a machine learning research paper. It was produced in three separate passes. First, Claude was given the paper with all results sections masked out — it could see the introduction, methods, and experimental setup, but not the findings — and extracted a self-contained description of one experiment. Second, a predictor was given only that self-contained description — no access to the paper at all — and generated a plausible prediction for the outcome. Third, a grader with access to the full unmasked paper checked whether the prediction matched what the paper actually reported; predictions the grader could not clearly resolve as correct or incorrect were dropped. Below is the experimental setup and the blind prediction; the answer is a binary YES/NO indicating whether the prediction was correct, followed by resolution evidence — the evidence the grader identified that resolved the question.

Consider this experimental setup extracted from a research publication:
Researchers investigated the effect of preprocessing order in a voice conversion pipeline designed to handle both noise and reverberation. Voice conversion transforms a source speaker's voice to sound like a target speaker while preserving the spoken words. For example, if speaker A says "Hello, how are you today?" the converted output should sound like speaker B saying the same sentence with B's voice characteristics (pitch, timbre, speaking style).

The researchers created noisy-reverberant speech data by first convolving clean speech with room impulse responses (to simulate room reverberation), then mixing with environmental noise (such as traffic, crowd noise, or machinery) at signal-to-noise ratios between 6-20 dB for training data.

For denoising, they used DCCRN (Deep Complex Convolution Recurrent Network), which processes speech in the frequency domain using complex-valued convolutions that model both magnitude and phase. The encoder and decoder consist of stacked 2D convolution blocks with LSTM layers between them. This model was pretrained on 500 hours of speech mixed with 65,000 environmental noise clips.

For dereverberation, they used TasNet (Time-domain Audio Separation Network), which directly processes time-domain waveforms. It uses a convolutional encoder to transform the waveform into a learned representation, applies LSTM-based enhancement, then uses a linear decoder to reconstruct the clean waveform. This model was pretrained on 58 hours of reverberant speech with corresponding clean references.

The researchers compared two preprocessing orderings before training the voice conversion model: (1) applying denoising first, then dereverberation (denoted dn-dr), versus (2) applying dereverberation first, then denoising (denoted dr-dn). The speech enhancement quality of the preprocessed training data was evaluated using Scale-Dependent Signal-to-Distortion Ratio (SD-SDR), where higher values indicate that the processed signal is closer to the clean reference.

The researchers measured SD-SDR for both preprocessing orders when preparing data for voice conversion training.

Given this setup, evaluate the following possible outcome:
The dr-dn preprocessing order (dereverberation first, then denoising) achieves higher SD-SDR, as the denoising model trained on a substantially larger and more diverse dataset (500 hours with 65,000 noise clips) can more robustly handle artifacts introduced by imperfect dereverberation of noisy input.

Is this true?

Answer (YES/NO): NO